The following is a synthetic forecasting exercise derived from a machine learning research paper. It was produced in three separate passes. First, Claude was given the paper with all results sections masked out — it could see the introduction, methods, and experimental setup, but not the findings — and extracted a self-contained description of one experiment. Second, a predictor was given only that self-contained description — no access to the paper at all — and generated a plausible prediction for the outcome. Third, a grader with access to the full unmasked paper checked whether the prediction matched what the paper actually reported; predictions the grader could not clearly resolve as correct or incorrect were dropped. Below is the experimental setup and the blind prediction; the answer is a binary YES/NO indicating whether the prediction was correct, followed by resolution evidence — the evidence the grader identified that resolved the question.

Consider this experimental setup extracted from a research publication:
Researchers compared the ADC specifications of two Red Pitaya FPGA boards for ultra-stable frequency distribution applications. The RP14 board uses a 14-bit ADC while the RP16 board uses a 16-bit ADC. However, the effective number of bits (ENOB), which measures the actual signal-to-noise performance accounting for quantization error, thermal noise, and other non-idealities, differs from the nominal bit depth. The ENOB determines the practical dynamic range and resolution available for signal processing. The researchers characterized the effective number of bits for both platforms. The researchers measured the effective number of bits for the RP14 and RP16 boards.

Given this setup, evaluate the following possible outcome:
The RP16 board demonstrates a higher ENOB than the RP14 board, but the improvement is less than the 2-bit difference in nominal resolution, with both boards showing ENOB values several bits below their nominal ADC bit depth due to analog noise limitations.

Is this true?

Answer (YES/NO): YES